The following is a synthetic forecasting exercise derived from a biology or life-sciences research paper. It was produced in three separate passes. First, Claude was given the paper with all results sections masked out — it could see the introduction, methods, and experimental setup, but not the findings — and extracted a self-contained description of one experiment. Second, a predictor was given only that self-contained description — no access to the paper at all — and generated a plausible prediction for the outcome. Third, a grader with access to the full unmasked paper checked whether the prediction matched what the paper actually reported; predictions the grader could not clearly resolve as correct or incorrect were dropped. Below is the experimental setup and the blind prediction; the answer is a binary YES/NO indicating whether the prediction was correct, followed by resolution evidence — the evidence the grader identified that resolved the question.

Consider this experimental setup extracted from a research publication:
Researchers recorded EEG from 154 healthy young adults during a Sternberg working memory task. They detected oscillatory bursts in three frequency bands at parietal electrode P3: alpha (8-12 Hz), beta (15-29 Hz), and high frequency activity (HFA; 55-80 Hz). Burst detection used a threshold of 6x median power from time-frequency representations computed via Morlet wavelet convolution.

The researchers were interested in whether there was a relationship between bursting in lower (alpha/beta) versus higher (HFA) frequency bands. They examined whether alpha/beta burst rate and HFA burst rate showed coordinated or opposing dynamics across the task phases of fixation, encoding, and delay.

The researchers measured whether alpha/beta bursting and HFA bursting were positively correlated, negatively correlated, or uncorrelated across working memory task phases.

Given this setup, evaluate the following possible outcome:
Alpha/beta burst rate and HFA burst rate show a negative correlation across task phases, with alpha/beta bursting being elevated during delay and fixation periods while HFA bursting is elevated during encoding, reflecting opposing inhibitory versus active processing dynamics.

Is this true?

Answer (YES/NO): YES